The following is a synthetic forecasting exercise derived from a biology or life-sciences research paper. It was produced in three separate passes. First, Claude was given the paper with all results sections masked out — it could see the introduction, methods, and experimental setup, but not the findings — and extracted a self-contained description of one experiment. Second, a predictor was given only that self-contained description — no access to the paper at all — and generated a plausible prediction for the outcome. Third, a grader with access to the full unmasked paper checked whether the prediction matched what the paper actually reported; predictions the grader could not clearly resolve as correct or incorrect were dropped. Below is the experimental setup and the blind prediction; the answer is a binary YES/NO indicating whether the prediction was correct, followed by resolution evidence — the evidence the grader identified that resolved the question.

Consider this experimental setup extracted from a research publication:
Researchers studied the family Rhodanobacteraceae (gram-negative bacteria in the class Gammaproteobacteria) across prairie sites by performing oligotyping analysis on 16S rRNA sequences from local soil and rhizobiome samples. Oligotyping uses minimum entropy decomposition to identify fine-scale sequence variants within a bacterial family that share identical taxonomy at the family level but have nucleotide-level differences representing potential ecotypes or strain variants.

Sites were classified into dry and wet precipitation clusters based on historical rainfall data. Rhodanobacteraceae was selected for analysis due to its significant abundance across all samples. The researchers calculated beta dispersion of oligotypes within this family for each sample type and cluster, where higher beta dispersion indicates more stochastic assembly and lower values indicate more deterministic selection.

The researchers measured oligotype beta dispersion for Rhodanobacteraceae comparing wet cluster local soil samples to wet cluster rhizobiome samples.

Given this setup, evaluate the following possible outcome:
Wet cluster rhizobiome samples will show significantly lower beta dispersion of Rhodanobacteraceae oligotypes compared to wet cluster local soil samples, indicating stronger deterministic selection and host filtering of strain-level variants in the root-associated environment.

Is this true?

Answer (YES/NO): NO